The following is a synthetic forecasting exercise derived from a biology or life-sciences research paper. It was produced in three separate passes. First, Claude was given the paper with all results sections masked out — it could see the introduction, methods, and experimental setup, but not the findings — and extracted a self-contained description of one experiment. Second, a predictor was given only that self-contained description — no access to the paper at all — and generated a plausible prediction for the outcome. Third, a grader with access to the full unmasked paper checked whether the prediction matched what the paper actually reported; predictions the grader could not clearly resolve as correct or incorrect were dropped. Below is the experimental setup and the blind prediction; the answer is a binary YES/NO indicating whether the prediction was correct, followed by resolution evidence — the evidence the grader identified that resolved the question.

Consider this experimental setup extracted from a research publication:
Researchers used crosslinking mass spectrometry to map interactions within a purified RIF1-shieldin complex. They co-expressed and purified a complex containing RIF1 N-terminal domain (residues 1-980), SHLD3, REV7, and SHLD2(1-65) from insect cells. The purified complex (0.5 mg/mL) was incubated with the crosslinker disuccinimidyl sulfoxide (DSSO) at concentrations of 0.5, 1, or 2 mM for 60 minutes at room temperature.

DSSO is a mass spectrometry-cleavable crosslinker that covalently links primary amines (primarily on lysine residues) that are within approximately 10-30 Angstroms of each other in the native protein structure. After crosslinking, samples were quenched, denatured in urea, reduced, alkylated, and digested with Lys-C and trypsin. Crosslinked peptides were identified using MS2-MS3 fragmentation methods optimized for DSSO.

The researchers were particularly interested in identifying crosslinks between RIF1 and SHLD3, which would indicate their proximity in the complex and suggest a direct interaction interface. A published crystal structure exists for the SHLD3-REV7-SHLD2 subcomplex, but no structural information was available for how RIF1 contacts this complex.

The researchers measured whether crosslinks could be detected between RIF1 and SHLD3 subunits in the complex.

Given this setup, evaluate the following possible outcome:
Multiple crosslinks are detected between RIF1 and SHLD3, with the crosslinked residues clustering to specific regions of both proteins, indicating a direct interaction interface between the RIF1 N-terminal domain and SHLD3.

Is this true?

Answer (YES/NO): YES